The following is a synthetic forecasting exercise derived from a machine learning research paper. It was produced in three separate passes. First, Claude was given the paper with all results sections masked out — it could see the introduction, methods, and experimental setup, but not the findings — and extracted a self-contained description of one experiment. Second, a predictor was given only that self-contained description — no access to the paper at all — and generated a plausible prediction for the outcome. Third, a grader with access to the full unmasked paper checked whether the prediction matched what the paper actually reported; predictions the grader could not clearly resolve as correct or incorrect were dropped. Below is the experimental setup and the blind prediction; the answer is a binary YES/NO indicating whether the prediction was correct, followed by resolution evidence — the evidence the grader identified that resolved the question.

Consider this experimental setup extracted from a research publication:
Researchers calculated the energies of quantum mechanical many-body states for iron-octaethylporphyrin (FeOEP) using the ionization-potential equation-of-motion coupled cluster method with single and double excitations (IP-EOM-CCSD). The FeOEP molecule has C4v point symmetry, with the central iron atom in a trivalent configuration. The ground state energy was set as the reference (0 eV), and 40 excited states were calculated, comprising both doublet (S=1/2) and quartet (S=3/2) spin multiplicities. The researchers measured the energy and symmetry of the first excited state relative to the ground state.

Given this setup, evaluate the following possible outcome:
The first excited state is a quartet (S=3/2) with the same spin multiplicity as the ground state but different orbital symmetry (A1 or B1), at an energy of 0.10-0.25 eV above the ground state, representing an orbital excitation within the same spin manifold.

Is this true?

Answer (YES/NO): NO